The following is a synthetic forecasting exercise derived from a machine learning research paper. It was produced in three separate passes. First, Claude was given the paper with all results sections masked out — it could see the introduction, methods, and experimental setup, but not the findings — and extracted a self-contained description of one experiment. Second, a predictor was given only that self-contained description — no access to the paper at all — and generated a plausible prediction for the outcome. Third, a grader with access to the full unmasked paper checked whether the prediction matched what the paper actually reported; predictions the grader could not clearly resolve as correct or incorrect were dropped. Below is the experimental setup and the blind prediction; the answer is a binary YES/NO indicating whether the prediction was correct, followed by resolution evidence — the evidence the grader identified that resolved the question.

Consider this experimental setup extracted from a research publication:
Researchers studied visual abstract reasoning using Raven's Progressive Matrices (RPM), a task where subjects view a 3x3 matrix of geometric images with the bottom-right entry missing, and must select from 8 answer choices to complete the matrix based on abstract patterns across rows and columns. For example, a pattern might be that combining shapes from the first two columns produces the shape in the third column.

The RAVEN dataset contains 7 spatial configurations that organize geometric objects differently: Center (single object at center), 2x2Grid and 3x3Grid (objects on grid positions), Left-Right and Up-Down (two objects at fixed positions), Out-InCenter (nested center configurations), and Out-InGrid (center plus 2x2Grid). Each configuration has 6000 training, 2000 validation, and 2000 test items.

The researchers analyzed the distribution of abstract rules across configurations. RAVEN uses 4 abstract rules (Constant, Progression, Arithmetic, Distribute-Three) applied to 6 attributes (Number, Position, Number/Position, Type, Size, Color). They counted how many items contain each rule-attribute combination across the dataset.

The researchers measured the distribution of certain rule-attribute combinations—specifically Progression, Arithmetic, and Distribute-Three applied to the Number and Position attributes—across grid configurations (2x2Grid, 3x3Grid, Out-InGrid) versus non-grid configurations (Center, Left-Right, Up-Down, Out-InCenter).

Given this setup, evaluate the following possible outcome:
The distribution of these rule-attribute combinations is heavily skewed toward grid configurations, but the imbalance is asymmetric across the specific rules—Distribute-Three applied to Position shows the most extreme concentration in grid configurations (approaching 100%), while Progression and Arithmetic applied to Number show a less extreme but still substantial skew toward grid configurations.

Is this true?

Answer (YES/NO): NO